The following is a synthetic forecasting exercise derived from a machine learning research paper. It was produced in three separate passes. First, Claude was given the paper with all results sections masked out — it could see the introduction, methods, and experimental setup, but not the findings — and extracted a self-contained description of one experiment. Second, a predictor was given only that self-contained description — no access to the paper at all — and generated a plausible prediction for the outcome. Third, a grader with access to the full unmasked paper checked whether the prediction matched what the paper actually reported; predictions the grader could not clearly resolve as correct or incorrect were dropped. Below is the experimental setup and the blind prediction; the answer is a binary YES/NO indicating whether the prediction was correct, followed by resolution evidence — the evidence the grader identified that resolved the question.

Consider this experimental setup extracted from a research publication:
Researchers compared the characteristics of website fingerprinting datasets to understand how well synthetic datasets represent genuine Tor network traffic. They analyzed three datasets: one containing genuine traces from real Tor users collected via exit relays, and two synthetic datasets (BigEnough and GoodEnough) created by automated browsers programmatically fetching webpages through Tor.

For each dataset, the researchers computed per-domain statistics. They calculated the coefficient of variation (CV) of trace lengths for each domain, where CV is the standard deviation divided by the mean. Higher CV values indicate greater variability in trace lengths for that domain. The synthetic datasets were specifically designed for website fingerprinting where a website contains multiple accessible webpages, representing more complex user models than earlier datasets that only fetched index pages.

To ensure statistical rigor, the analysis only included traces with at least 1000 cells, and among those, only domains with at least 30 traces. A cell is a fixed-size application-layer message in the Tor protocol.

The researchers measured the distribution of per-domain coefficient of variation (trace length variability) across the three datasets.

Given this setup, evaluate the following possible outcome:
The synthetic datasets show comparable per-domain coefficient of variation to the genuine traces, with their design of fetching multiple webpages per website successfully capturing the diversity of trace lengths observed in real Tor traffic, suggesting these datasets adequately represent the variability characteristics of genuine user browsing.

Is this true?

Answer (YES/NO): NO